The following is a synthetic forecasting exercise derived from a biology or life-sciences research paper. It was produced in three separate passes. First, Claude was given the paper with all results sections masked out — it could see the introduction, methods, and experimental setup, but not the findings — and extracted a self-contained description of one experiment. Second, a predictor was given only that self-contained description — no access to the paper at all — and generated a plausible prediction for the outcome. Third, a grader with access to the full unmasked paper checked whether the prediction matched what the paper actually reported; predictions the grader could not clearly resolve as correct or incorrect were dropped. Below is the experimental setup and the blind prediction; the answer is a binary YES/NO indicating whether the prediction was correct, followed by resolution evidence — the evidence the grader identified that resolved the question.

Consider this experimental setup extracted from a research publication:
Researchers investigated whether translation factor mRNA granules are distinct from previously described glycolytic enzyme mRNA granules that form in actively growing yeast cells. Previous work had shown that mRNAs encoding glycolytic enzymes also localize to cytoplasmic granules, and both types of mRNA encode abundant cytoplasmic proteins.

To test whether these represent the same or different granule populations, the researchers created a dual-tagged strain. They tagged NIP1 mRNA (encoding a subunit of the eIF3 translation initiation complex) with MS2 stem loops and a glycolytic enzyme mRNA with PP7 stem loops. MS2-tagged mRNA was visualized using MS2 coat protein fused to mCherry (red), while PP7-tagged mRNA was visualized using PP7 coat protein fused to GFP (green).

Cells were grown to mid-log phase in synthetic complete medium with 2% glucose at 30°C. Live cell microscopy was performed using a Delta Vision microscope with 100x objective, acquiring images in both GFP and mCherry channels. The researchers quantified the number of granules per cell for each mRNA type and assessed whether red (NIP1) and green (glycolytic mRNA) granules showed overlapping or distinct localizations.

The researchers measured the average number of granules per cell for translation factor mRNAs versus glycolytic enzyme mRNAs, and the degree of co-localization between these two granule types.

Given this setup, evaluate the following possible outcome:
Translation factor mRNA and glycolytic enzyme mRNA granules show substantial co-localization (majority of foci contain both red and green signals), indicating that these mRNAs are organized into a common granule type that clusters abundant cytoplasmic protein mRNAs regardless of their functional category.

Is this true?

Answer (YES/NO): NO